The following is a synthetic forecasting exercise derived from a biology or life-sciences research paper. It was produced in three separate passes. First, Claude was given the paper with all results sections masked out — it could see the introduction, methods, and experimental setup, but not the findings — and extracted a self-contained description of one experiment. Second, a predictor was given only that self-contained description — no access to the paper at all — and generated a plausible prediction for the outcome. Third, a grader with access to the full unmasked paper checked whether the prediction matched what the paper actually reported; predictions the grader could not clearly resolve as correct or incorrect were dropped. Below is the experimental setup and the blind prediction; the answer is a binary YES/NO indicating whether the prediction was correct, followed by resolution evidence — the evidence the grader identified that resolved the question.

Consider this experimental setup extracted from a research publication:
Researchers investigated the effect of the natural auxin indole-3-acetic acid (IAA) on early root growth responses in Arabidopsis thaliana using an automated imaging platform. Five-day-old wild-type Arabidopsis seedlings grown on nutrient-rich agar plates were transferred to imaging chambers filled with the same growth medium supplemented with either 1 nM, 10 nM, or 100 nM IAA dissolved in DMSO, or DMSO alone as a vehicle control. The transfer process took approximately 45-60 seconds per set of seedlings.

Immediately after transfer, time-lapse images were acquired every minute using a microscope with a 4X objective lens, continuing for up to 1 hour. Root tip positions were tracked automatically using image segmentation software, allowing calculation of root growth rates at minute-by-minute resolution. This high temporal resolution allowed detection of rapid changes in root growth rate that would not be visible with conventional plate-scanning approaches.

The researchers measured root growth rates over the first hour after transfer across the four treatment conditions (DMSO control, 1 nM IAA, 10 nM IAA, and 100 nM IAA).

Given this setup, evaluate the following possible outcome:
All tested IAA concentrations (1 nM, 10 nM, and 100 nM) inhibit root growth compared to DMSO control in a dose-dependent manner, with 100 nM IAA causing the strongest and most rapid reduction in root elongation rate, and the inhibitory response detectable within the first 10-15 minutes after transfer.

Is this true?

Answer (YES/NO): NO